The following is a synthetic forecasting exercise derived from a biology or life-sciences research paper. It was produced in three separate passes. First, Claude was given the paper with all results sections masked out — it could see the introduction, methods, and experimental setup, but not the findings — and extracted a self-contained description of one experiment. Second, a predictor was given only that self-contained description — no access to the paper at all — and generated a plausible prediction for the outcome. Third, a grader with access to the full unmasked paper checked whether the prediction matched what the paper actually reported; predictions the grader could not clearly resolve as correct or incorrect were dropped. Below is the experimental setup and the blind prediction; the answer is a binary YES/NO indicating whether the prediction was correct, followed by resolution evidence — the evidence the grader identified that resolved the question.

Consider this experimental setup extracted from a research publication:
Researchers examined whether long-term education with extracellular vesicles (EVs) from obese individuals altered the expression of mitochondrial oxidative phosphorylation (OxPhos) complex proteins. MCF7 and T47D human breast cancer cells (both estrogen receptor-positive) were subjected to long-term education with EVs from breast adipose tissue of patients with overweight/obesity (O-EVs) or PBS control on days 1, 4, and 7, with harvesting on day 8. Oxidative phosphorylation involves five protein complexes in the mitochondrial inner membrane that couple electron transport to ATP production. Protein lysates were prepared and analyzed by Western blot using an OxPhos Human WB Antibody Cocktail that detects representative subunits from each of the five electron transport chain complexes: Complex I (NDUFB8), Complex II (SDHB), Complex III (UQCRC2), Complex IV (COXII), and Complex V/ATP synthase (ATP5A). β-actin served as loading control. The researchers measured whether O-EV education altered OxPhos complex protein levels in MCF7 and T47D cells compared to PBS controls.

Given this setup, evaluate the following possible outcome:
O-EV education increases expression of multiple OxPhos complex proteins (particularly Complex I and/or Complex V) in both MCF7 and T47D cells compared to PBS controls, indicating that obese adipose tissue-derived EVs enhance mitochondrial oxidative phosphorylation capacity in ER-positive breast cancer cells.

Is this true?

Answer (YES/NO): NO